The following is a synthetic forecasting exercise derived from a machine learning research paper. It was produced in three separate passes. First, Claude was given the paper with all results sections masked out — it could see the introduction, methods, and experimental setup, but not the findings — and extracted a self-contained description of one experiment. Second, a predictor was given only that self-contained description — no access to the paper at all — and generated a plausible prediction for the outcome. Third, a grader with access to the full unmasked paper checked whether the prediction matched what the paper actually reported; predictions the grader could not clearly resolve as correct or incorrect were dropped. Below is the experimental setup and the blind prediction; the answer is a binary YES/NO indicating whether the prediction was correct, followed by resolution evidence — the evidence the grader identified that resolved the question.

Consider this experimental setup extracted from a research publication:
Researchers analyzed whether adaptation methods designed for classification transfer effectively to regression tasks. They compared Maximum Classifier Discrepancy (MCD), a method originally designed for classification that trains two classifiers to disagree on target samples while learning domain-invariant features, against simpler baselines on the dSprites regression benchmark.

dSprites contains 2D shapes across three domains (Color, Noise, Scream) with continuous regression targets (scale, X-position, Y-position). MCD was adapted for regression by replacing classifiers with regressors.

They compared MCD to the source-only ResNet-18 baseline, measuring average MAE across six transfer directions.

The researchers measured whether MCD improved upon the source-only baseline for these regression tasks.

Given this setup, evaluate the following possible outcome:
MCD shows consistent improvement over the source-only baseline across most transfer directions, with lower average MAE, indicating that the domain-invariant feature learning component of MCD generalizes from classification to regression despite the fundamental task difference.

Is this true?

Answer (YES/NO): YES